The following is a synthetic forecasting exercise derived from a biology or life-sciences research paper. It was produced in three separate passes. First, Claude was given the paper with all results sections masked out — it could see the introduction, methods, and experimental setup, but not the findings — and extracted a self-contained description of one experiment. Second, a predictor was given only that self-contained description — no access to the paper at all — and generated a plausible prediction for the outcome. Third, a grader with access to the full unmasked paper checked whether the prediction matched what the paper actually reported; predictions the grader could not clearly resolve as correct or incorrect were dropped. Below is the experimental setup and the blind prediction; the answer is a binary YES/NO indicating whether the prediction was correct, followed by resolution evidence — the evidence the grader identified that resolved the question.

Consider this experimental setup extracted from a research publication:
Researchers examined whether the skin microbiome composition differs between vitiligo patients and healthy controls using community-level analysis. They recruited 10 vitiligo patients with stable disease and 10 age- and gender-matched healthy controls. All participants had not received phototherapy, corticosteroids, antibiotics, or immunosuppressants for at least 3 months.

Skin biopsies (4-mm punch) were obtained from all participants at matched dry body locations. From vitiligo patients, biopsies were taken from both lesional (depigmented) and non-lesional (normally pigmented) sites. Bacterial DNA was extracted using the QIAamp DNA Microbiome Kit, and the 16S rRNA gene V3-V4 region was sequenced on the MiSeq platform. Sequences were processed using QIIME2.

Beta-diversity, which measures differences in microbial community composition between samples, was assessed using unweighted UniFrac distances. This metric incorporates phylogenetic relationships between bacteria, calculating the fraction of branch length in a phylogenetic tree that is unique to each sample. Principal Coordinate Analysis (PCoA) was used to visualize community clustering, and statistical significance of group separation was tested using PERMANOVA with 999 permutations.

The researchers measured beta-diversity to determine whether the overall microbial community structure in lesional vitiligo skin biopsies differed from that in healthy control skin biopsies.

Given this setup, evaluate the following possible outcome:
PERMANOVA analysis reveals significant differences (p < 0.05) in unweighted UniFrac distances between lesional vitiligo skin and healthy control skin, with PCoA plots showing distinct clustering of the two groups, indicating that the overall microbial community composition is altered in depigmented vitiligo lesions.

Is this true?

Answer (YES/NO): YES